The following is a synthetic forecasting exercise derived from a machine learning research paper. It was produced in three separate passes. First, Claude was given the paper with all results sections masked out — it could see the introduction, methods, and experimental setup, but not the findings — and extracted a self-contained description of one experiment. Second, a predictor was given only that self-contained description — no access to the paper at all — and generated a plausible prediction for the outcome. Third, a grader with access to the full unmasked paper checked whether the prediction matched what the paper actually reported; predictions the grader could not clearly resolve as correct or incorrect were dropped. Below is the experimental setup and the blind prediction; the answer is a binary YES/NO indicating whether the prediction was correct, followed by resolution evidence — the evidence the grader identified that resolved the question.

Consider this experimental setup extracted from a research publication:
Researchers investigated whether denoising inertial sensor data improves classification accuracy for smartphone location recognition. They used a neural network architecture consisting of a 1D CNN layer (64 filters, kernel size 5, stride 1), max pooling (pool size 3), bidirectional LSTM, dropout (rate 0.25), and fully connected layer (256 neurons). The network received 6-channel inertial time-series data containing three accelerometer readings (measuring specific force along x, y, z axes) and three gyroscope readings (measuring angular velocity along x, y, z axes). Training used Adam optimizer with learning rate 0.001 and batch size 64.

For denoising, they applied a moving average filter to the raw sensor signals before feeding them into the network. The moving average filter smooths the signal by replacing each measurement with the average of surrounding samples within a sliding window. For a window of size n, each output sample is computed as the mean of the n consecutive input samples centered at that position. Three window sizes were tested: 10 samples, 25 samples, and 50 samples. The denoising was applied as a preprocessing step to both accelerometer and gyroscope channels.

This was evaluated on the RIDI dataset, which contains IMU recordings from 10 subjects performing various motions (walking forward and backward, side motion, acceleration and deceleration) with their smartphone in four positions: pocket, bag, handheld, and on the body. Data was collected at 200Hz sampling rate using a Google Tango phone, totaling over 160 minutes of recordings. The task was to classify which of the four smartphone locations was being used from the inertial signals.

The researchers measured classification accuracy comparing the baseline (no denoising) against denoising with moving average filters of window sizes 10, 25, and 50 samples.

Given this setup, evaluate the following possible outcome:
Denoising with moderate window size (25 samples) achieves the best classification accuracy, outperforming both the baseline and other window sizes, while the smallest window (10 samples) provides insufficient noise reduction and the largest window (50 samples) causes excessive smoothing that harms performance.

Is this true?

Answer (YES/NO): NO